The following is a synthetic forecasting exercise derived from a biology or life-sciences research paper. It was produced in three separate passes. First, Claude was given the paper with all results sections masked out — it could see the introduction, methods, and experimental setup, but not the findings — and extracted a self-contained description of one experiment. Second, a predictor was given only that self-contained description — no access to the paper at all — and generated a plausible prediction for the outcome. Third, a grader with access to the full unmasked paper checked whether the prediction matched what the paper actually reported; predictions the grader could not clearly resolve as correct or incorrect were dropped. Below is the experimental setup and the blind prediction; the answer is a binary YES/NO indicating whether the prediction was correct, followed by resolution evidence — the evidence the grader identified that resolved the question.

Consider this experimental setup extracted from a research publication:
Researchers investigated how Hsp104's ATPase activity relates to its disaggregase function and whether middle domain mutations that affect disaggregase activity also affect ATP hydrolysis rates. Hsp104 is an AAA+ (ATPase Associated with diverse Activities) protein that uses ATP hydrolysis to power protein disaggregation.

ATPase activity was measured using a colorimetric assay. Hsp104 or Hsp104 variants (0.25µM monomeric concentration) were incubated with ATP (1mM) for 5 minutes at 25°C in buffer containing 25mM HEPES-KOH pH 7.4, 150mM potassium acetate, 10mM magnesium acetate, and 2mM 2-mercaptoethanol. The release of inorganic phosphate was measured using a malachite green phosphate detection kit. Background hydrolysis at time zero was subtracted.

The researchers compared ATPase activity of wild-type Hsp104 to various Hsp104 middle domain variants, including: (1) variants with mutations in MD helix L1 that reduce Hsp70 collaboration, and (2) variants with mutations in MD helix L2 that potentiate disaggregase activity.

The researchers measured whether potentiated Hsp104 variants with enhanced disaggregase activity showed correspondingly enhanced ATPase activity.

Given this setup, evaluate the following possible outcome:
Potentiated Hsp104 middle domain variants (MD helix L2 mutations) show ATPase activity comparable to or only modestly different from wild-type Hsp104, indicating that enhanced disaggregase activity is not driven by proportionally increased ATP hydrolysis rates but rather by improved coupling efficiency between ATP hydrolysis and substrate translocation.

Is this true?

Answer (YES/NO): NO